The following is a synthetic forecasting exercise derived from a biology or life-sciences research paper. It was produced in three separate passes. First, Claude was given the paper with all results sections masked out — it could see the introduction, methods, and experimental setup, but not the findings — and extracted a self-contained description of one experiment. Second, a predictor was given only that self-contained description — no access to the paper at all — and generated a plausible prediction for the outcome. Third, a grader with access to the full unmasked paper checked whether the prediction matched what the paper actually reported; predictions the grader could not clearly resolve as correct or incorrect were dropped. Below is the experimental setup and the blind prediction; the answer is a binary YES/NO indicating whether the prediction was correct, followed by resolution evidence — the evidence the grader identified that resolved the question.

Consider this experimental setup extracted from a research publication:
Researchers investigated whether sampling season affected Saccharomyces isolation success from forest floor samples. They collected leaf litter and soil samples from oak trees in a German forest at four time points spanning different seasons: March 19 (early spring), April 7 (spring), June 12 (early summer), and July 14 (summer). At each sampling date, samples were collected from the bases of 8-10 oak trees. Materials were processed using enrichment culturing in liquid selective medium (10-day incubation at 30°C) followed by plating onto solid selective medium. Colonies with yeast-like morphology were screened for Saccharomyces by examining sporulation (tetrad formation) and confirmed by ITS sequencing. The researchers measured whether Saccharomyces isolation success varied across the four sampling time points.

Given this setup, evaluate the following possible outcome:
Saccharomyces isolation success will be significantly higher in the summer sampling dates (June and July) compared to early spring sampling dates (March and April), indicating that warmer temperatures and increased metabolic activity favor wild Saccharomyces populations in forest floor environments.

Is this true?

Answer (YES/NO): NO